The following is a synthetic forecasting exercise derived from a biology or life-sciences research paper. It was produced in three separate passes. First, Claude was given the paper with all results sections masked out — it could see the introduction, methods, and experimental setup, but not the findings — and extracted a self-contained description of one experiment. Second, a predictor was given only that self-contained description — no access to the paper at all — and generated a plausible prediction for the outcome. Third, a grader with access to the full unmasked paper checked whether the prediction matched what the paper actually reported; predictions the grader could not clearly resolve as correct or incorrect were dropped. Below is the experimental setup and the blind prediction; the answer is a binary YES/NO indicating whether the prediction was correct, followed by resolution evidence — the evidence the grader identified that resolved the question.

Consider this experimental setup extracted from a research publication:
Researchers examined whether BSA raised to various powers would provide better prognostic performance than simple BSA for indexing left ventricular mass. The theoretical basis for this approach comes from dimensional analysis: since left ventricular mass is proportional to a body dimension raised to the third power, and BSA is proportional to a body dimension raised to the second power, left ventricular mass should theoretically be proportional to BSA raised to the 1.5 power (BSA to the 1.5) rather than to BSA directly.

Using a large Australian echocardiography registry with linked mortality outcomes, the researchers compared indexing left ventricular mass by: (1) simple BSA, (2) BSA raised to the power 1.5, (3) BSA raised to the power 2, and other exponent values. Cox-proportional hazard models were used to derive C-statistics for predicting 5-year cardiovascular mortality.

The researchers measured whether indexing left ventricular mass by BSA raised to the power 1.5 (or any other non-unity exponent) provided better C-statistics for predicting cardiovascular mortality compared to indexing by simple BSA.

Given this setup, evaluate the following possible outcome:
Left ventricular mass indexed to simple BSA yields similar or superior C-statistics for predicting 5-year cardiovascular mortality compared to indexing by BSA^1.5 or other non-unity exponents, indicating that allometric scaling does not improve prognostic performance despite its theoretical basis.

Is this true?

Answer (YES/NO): YES